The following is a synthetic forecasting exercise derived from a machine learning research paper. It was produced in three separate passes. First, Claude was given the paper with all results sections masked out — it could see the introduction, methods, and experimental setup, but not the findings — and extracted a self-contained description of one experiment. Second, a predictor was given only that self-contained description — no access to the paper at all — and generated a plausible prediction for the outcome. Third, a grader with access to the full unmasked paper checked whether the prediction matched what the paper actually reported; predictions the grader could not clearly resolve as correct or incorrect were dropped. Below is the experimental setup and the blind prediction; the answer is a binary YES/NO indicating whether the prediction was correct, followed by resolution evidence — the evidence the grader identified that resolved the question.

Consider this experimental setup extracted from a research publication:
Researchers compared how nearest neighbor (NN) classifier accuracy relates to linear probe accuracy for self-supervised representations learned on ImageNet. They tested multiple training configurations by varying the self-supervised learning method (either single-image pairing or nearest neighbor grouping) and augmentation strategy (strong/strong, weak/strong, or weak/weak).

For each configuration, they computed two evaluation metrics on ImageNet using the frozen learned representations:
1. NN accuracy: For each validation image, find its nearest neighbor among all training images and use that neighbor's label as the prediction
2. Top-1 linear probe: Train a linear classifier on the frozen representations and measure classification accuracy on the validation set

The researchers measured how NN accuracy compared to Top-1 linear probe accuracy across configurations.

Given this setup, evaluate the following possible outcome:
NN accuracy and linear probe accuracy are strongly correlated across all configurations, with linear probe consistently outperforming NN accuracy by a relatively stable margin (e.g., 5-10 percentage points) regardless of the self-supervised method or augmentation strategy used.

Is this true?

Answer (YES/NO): NO